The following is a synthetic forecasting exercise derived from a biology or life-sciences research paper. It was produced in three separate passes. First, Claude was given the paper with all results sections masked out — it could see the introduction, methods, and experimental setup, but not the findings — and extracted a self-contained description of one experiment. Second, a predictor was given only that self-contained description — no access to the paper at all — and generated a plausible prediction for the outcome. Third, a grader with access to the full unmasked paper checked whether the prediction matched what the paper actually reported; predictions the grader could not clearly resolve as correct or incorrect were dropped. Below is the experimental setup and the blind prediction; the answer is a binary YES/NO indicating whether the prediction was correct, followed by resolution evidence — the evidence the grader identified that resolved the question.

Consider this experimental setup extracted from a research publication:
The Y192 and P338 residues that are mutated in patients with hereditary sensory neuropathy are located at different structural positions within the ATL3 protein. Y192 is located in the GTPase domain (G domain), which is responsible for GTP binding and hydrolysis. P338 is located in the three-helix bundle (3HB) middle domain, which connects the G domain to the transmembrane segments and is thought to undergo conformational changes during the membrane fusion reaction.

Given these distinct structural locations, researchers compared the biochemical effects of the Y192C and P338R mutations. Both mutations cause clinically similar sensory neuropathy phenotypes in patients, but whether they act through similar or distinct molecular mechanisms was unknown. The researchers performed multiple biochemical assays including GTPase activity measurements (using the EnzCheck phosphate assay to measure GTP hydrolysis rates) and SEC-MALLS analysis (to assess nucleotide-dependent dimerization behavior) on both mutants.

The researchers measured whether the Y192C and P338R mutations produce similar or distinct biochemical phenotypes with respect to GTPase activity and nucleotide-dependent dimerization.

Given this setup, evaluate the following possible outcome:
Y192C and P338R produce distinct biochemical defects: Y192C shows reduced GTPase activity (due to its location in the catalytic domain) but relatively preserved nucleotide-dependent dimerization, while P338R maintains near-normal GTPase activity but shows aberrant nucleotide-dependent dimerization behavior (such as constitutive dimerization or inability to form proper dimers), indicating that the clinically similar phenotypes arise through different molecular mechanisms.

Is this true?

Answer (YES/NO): NO